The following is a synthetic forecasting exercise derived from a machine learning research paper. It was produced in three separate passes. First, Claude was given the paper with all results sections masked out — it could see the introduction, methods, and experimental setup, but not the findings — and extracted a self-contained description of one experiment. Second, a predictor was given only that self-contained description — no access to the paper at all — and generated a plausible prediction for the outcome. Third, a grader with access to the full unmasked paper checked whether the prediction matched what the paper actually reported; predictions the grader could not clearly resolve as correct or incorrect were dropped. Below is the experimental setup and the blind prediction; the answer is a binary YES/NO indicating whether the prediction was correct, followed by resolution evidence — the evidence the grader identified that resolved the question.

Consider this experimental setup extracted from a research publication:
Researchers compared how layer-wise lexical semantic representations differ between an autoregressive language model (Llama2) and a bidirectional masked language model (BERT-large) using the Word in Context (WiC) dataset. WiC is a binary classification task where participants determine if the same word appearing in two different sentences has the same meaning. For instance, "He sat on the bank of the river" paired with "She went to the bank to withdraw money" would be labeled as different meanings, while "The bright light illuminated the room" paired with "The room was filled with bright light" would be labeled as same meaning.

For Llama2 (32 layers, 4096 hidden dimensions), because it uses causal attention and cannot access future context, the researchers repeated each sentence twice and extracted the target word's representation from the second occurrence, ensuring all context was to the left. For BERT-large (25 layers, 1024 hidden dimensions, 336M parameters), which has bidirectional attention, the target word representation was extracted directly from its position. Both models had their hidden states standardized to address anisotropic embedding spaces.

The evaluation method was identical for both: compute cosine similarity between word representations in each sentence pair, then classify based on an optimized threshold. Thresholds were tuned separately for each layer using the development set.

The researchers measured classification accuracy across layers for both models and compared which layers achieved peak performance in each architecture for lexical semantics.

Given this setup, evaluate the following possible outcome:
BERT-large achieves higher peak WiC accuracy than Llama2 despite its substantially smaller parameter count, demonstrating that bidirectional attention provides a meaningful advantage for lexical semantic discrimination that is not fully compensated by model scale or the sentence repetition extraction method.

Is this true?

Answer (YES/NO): NO